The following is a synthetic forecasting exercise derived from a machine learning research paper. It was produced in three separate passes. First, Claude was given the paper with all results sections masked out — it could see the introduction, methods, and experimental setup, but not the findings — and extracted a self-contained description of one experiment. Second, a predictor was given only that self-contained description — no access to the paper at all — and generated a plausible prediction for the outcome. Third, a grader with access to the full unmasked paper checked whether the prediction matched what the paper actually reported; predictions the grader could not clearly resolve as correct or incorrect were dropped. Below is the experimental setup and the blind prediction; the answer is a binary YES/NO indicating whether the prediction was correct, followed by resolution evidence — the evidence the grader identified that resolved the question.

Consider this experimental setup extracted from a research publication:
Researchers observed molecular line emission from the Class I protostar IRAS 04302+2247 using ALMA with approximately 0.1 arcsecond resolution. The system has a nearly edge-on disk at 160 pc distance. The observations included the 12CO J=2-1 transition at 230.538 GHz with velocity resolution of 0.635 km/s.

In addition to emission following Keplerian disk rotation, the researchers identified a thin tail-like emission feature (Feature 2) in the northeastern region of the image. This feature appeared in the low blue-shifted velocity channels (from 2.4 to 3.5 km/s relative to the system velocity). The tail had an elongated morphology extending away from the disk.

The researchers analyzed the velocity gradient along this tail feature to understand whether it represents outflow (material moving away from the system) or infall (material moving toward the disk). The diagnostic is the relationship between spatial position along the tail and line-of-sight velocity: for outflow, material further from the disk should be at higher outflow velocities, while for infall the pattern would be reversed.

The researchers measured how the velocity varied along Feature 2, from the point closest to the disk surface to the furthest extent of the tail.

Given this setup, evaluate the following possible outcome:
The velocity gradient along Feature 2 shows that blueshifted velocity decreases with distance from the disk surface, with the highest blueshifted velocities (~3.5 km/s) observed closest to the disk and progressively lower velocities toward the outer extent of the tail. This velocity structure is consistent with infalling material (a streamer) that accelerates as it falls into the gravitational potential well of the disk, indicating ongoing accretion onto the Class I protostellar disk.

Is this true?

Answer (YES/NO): NO